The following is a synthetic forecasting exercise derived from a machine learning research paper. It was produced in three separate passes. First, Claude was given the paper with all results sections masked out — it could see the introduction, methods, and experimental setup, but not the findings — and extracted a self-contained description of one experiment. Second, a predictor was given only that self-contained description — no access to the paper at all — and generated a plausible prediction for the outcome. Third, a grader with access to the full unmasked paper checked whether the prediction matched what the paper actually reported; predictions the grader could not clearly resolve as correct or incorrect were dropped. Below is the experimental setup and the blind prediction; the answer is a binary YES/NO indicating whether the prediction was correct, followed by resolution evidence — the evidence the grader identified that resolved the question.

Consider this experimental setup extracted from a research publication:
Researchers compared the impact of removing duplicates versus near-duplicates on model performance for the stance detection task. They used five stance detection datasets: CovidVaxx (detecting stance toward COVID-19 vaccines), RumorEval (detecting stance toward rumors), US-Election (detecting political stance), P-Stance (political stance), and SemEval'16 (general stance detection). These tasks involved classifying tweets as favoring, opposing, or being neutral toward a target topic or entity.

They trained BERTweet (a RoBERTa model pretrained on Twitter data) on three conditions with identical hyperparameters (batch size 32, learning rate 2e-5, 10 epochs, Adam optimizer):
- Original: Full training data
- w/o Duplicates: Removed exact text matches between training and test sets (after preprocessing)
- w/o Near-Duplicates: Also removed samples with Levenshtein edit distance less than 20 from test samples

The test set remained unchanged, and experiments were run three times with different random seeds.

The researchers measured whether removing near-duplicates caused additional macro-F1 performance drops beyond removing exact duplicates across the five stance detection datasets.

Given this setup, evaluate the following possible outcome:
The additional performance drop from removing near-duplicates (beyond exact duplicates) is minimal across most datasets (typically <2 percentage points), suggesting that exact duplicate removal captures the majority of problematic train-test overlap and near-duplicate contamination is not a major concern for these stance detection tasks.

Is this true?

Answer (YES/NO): NO